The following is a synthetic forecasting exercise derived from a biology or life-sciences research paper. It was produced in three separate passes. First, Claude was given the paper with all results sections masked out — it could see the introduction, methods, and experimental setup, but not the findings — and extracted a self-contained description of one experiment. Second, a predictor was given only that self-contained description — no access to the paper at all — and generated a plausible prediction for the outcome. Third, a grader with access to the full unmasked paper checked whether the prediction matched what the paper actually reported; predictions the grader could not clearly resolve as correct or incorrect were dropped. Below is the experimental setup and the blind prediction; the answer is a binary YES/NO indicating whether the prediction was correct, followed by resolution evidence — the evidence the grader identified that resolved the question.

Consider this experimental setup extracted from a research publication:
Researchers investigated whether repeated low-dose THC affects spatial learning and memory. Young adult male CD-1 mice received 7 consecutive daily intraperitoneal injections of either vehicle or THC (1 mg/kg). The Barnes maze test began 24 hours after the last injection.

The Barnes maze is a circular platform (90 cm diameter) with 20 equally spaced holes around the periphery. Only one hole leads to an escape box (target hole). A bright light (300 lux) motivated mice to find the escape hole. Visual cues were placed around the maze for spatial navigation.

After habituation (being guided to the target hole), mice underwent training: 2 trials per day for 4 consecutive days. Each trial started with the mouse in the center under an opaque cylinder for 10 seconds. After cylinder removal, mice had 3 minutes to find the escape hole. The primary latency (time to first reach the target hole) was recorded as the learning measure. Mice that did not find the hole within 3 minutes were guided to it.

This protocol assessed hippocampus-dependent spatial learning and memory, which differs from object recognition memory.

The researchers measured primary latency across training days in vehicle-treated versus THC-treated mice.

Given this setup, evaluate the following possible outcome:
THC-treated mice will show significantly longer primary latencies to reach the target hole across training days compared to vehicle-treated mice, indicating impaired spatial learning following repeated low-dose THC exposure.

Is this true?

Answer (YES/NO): NO